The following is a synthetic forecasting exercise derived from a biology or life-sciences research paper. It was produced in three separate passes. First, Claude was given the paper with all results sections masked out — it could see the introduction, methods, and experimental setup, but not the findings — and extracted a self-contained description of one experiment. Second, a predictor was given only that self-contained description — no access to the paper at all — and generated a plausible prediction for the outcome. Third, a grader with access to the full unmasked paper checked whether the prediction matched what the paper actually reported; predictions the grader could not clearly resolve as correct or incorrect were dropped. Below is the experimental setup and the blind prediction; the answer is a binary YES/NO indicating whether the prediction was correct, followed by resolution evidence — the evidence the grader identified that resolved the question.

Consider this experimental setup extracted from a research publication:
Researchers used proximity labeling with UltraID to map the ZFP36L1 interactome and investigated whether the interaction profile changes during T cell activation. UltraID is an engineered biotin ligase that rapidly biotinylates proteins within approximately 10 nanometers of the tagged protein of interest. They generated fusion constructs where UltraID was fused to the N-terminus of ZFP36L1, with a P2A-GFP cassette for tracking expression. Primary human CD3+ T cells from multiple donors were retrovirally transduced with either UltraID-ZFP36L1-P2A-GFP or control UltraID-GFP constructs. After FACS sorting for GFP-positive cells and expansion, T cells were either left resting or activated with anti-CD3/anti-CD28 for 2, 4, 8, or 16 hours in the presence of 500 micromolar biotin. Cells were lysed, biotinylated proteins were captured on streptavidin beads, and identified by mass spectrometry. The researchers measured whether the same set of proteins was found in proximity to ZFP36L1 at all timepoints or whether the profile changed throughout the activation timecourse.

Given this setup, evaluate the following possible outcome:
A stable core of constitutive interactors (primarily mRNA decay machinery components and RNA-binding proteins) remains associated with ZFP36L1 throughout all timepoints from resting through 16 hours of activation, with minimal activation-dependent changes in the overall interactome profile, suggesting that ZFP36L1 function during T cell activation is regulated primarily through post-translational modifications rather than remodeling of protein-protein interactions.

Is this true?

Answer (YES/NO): NO